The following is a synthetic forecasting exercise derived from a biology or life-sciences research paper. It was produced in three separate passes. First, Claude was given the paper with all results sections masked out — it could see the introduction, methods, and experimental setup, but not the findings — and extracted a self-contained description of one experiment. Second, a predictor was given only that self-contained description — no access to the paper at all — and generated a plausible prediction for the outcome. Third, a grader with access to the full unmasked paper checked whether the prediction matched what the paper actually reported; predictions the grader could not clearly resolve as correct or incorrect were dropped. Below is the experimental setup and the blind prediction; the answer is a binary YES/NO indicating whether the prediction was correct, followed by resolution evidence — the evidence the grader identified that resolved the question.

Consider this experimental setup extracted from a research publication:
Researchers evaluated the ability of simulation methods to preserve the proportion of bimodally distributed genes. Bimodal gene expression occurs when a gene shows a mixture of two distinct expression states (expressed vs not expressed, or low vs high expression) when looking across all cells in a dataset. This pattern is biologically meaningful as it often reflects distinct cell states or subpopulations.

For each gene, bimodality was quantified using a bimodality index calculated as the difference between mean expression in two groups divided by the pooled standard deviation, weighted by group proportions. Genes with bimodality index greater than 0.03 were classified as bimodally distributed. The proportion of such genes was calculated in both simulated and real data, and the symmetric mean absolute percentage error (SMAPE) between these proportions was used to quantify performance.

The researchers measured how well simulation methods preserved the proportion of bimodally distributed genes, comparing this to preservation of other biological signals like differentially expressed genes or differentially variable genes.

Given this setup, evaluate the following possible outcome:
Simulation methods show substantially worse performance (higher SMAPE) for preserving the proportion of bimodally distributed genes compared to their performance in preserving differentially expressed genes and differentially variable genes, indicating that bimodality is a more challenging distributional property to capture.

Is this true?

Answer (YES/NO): NO